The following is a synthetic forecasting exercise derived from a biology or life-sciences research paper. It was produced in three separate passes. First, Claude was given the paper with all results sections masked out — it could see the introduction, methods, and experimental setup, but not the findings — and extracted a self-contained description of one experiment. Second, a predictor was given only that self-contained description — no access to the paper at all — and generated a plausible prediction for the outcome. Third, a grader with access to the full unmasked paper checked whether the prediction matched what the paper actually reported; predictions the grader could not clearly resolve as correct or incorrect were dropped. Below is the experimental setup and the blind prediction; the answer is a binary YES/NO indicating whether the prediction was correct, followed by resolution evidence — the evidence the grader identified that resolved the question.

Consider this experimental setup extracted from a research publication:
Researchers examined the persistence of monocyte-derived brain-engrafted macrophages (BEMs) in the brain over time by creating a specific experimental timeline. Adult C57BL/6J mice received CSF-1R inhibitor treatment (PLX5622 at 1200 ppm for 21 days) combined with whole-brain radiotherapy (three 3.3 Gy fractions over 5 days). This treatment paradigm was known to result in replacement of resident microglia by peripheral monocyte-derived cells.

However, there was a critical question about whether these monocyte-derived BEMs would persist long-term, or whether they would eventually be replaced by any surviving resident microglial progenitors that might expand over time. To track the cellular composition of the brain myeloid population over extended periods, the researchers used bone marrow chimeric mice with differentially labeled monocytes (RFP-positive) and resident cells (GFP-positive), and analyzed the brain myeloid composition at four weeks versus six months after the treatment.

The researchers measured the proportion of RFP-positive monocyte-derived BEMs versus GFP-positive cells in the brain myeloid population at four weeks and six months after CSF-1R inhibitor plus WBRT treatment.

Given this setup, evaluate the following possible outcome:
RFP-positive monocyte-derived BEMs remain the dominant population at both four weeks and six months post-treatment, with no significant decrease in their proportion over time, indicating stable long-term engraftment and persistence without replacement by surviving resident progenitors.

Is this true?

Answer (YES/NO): YES